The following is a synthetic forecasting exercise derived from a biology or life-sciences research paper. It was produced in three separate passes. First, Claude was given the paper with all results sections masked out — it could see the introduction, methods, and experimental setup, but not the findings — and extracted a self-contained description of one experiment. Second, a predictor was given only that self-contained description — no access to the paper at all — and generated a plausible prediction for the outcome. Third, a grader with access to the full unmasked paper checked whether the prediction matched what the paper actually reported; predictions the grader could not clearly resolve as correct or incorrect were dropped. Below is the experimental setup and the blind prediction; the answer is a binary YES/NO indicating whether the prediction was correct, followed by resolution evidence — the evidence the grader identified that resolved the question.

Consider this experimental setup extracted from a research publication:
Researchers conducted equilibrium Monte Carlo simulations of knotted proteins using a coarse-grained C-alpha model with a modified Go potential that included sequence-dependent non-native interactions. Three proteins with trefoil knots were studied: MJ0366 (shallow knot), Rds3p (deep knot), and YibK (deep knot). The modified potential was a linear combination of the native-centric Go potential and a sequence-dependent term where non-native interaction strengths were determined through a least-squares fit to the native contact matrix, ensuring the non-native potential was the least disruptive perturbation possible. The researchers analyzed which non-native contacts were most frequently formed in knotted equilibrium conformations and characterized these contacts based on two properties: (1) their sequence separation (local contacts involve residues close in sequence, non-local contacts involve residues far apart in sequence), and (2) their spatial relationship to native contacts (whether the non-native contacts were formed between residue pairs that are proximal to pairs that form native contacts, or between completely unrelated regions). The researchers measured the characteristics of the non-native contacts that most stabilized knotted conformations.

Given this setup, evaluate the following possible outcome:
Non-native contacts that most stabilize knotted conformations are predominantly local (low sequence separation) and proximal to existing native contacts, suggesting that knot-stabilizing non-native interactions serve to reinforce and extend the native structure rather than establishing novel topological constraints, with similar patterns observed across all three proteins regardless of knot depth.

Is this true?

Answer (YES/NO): NO